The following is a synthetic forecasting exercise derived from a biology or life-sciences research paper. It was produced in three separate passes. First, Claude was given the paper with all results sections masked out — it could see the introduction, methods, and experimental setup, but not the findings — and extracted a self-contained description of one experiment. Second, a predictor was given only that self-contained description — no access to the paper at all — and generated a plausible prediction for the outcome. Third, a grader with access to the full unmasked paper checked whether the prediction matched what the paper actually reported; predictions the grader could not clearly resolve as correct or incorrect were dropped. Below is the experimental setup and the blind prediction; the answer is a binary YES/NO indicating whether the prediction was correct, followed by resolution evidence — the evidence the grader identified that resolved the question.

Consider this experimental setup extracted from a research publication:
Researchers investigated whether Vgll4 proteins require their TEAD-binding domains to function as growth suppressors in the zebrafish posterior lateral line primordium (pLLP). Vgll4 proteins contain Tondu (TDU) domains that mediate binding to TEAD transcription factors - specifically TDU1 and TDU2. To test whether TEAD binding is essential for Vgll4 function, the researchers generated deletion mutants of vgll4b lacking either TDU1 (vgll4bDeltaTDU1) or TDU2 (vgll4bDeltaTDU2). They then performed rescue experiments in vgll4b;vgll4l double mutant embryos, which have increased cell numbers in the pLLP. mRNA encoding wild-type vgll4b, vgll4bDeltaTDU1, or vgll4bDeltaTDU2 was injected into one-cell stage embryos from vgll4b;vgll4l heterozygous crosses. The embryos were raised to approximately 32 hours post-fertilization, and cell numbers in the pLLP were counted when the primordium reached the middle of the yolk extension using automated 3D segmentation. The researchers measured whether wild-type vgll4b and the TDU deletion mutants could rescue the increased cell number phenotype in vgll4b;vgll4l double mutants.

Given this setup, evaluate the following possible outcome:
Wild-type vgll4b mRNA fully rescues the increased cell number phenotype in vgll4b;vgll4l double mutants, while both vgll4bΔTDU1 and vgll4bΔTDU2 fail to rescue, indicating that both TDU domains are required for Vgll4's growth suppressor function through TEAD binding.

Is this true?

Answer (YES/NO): NO